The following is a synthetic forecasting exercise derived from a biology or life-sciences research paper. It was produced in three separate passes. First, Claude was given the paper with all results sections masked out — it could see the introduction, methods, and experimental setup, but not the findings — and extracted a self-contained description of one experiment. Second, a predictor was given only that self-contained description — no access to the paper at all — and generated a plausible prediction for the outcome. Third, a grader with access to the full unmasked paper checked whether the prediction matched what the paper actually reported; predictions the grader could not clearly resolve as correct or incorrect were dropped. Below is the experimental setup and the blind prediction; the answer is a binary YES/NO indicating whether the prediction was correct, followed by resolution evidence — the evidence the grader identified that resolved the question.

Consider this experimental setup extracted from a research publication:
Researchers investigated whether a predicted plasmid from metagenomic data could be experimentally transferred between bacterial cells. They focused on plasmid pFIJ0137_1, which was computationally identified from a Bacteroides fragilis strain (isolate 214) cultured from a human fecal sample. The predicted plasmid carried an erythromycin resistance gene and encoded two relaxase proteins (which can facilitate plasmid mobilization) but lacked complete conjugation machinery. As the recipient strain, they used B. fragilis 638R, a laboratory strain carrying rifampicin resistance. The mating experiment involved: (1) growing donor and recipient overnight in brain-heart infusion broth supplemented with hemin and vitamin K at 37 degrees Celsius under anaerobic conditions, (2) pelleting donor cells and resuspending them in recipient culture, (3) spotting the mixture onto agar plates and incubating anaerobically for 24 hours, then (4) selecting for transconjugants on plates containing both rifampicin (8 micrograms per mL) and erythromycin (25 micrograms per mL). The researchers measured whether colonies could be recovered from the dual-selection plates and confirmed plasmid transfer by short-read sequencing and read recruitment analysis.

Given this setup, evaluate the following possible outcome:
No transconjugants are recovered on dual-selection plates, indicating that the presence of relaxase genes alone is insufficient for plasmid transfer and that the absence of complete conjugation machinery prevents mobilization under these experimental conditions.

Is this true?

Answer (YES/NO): NO